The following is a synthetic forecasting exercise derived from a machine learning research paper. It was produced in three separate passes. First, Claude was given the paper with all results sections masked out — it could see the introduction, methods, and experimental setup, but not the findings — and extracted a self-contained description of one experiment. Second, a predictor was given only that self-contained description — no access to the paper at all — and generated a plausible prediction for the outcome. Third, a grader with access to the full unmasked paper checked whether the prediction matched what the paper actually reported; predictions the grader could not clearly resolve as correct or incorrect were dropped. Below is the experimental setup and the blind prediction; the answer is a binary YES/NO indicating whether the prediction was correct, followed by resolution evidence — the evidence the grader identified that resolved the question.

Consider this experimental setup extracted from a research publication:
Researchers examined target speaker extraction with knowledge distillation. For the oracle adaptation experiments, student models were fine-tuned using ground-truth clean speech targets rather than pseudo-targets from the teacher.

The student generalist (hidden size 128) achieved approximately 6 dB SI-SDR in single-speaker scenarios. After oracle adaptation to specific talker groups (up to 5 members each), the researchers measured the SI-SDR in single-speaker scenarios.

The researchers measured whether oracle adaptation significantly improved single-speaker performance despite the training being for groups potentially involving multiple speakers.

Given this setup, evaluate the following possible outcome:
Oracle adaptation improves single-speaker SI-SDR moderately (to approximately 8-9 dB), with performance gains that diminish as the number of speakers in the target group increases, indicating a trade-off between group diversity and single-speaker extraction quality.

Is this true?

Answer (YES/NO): NO